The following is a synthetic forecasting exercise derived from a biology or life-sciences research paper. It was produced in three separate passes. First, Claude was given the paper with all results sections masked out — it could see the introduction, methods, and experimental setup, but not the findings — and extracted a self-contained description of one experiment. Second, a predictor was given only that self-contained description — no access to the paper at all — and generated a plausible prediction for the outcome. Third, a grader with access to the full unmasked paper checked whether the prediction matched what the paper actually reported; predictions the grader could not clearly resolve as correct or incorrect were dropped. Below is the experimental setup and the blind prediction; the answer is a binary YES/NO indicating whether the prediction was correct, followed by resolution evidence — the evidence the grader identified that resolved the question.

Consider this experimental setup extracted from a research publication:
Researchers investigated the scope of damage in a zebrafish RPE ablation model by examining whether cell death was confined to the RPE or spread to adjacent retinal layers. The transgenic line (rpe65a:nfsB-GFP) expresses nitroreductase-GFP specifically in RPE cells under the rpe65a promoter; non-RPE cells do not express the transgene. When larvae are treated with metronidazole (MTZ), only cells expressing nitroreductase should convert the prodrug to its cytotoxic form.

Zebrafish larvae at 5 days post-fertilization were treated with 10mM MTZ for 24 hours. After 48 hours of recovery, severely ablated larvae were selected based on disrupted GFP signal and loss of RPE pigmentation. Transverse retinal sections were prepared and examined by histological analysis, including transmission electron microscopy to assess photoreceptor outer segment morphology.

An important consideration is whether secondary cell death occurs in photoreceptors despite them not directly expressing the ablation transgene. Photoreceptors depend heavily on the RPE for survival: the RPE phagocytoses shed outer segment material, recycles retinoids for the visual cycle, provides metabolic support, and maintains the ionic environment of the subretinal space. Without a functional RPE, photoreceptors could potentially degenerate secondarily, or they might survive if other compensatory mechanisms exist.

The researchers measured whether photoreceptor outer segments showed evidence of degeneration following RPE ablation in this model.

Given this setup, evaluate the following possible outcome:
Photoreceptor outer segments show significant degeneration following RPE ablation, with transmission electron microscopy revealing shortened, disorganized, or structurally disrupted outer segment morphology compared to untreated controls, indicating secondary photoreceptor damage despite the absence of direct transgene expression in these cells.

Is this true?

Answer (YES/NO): YES